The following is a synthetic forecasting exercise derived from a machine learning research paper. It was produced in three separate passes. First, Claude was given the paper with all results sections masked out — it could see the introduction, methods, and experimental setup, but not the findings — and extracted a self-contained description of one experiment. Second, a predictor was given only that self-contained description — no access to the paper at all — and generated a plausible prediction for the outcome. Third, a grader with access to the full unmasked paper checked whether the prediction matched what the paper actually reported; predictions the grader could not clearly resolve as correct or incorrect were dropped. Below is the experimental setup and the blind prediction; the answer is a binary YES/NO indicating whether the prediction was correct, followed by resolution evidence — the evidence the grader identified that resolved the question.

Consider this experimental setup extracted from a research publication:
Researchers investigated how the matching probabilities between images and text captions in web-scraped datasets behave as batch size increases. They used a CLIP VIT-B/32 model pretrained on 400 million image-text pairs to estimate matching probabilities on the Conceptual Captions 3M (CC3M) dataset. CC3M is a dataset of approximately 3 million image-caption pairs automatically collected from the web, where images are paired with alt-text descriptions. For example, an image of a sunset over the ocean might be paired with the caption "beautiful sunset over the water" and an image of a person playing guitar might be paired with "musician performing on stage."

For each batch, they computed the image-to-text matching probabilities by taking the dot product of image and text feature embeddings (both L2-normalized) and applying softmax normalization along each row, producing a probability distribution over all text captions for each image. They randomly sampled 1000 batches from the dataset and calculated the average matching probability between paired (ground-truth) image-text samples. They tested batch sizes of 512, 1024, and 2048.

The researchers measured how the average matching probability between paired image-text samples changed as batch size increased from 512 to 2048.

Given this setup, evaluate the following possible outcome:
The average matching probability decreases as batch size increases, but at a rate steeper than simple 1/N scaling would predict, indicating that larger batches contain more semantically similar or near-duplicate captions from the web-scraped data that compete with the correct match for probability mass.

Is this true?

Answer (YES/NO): NO